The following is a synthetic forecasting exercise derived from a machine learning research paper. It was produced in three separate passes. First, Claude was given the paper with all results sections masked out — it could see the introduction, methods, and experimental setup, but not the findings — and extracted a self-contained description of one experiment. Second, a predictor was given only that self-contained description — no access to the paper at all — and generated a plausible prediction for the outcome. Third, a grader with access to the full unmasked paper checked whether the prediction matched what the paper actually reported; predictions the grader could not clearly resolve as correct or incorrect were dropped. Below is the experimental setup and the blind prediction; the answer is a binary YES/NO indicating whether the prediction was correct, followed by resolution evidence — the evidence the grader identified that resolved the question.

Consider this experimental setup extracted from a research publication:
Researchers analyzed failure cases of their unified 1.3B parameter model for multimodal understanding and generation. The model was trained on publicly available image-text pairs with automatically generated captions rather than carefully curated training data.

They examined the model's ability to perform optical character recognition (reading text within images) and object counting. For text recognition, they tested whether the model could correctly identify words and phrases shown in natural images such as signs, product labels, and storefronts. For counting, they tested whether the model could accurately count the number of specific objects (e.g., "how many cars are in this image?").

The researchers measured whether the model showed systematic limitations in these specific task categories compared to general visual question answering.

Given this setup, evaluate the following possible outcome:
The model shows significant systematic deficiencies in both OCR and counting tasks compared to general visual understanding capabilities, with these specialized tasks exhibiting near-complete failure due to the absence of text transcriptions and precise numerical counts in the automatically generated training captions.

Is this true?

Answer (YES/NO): NO